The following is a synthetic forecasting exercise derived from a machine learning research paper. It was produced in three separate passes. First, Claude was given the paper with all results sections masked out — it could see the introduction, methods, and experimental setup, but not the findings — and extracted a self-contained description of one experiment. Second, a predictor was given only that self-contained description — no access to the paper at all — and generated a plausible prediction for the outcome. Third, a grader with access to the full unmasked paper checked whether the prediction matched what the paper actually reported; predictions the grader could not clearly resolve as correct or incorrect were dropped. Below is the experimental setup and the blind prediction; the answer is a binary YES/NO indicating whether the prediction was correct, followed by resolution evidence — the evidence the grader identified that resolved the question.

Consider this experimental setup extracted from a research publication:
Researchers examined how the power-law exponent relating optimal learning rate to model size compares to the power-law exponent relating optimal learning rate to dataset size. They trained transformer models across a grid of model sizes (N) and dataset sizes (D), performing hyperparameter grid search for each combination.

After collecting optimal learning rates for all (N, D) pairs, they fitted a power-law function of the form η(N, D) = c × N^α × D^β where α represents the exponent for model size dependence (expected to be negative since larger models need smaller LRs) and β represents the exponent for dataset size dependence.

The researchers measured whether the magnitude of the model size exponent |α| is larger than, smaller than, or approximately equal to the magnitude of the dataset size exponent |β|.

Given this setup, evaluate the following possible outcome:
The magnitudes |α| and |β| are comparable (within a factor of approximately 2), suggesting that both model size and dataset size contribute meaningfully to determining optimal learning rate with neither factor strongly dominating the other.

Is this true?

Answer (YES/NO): NO